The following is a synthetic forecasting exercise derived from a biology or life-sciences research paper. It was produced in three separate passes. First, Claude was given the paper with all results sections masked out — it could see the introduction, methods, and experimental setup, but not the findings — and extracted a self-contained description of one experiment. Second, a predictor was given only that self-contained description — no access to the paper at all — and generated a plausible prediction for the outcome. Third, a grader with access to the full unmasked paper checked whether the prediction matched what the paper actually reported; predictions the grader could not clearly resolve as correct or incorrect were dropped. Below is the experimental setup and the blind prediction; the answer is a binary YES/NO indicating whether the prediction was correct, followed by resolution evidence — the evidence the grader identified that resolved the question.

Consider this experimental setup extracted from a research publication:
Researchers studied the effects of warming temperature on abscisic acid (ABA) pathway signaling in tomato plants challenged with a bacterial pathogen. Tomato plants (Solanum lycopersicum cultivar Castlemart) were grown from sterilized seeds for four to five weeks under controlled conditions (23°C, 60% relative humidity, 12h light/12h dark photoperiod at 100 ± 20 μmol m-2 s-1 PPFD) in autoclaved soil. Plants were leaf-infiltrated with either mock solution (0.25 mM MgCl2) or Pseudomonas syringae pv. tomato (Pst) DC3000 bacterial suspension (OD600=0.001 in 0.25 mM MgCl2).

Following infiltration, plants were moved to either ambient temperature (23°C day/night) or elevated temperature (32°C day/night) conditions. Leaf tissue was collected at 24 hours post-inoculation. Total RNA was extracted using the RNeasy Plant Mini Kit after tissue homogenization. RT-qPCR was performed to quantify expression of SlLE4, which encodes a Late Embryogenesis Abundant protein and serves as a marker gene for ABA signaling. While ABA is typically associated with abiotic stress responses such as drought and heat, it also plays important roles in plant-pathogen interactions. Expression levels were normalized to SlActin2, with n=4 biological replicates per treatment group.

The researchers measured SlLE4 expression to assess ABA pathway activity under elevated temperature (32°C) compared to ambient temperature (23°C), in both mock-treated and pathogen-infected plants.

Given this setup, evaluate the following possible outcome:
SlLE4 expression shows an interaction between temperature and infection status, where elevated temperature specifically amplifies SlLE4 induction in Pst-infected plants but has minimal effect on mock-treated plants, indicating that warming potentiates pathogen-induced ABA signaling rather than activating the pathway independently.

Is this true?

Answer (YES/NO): NO